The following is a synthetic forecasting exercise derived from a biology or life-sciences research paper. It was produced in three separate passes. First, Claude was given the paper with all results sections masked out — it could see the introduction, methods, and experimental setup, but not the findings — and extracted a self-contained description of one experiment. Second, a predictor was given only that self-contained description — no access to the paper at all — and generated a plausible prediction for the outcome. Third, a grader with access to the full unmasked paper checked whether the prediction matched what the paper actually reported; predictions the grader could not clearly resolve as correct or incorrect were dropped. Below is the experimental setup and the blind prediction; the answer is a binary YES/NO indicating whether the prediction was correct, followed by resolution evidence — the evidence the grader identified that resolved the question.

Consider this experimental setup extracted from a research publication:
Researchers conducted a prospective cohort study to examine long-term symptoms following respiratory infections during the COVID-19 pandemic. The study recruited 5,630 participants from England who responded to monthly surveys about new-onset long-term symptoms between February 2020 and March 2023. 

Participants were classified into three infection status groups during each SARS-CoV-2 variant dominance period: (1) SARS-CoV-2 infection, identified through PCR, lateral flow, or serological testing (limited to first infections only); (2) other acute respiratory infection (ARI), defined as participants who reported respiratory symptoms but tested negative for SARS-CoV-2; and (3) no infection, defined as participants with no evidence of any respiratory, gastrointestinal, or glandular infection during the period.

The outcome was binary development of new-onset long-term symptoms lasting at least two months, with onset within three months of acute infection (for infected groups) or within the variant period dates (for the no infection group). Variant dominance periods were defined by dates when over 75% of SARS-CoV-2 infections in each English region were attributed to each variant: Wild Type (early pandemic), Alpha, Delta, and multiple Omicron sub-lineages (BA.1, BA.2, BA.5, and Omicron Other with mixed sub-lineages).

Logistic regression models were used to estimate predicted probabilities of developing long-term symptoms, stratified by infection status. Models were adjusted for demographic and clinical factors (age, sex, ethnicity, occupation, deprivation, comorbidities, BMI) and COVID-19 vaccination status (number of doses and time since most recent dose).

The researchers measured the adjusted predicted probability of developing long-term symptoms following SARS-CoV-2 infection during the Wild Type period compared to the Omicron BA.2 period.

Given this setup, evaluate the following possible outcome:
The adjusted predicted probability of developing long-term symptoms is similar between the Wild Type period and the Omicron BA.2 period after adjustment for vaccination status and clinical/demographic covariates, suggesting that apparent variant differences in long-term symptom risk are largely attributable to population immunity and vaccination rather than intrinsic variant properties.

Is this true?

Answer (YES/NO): NO